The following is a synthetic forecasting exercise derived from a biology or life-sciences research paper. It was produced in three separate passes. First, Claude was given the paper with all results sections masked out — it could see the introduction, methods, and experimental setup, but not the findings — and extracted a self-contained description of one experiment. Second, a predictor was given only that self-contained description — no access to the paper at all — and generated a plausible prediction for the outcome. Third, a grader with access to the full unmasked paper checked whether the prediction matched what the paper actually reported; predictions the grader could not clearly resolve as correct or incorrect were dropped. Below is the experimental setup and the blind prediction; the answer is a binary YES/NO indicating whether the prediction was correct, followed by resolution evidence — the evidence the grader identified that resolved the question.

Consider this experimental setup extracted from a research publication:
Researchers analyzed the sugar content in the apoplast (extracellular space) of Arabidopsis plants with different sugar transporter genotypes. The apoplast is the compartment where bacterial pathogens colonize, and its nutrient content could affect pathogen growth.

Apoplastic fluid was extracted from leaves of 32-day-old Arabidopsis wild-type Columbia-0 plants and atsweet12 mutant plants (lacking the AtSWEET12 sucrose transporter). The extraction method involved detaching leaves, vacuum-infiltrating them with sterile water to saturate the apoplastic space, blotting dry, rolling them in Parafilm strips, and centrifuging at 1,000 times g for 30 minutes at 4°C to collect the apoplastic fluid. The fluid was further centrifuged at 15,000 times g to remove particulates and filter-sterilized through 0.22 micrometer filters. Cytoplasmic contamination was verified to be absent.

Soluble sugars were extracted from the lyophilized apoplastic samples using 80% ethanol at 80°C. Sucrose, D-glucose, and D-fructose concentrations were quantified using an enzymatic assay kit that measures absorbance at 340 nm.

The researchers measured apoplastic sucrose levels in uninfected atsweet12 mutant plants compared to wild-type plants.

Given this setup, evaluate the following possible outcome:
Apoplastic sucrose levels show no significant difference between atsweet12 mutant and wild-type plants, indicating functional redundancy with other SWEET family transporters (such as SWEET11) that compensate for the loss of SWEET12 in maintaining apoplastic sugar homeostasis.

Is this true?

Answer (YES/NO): YES